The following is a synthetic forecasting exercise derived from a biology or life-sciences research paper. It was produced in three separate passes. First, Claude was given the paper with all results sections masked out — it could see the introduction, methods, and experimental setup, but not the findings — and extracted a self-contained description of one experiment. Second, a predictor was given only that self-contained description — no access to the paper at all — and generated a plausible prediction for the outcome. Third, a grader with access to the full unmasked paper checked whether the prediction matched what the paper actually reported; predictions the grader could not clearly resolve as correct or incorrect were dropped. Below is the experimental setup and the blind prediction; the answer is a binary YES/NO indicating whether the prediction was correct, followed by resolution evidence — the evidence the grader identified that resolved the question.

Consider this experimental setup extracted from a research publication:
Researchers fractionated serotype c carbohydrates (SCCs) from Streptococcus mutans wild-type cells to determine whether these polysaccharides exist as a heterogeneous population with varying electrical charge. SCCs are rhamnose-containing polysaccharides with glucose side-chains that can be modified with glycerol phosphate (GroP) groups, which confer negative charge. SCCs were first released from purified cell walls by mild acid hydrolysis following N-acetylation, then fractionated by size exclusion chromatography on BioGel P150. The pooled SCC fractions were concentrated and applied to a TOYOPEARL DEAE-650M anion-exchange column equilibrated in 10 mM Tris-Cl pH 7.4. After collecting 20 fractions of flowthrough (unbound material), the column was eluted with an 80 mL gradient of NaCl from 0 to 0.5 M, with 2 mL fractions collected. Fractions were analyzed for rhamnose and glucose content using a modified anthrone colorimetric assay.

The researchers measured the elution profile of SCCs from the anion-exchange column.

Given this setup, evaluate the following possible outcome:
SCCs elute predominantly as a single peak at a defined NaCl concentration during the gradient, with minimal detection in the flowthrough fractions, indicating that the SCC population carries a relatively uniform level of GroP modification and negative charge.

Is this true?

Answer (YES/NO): NO